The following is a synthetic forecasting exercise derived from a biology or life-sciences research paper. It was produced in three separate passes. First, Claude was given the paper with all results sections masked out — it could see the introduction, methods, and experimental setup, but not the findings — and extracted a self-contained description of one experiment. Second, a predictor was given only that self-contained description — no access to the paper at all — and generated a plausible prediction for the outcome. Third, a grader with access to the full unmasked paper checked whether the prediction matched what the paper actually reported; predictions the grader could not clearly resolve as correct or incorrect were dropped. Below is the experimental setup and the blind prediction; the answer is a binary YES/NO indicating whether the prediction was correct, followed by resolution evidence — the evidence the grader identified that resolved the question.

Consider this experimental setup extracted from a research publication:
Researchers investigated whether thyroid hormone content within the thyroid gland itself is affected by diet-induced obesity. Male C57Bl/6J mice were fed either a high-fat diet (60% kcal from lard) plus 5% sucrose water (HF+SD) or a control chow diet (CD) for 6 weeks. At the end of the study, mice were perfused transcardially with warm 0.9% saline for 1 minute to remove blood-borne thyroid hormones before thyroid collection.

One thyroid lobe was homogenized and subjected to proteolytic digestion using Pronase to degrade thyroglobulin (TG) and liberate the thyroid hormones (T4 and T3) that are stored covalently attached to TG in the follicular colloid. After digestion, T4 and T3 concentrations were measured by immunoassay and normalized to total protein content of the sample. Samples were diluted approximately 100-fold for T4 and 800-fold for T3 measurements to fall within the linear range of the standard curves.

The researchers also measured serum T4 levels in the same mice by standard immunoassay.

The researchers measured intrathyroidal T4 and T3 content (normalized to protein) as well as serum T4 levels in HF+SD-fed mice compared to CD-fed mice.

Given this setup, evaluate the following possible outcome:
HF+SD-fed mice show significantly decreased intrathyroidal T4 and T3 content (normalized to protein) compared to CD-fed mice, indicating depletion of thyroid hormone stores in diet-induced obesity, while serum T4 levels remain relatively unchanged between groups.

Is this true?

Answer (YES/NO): NO